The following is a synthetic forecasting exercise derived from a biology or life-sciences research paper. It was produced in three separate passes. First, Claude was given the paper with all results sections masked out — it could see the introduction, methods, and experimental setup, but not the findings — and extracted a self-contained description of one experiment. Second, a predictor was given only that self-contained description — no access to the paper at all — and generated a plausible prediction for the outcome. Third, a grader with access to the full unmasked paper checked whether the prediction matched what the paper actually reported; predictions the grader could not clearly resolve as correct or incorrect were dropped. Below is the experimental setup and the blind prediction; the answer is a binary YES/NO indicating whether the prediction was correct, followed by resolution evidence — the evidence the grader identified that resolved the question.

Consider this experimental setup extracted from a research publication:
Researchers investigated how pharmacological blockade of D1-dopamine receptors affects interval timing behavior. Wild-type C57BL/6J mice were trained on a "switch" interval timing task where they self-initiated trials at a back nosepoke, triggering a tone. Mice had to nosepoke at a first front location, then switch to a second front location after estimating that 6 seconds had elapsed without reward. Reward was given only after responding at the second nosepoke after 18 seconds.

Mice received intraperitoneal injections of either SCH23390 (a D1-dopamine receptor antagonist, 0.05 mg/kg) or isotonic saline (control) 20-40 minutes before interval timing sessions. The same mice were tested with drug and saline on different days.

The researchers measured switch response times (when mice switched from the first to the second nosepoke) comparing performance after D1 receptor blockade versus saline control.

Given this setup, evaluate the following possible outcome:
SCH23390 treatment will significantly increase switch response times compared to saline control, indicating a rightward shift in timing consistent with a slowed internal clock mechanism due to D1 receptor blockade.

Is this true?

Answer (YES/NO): YES